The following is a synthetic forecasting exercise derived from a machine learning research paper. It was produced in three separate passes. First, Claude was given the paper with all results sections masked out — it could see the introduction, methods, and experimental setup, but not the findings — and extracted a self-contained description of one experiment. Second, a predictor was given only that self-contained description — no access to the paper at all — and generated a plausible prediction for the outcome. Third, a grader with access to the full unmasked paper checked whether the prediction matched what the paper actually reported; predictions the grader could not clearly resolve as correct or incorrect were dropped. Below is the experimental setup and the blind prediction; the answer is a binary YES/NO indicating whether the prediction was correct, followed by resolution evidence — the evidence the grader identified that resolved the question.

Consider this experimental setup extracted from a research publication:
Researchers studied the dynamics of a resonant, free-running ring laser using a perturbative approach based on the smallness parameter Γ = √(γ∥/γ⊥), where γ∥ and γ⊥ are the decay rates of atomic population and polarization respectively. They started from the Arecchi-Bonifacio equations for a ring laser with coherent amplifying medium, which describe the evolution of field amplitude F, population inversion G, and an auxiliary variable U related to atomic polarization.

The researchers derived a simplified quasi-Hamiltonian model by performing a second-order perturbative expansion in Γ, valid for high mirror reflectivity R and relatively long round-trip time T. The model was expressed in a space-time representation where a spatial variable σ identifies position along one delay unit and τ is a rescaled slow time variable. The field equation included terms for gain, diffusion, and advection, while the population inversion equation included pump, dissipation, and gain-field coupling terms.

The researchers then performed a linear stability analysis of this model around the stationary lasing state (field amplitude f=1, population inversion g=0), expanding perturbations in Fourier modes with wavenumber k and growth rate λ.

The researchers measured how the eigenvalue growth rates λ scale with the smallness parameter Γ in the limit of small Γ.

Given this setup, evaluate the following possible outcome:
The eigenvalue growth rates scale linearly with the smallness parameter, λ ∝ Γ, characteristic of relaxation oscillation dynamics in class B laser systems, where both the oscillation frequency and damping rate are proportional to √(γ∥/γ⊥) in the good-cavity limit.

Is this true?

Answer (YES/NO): YES